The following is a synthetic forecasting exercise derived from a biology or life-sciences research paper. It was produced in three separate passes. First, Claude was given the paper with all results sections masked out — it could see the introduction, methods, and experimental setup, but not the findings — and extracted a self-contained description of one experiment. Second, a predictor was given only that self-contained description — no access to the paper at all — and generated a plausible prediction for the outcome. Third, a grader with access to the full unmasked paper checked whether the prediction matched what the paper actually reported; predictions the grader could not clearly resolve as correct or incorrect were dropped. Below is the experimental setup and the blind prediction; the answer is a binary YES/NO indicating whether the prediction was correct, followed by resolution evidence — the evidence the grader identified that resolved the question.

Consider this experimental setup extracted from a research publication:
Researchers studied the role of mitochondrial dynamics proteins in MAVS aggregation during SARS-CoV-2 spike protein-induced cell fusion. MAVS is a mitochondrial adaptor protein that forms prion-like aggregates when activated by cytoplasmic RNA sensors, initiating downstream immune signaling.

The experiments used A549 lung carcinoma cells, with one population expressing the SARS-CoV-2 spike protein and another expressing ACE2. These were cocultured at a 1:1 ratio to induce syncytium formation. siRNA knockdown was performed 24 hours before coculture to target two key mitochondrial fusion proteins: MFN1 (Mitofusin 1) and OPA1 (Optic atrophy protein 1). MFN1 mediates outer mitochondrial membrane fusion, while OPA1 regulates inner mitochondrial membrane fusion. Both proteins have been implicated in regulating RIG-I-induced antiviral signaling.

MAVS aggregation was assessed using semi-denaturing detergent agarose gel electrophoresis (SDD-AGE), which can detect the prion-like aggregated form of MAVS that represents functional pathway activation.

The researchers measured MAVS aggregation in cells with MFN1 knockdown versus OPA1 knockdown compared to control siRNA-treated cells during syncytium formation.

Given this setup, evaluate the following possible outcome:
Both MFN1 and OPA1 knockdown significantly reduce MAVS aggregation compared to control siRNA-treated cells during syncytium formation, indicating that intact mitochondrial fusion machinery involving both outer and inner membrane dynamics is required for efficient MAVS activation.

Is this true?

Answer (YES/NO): NO